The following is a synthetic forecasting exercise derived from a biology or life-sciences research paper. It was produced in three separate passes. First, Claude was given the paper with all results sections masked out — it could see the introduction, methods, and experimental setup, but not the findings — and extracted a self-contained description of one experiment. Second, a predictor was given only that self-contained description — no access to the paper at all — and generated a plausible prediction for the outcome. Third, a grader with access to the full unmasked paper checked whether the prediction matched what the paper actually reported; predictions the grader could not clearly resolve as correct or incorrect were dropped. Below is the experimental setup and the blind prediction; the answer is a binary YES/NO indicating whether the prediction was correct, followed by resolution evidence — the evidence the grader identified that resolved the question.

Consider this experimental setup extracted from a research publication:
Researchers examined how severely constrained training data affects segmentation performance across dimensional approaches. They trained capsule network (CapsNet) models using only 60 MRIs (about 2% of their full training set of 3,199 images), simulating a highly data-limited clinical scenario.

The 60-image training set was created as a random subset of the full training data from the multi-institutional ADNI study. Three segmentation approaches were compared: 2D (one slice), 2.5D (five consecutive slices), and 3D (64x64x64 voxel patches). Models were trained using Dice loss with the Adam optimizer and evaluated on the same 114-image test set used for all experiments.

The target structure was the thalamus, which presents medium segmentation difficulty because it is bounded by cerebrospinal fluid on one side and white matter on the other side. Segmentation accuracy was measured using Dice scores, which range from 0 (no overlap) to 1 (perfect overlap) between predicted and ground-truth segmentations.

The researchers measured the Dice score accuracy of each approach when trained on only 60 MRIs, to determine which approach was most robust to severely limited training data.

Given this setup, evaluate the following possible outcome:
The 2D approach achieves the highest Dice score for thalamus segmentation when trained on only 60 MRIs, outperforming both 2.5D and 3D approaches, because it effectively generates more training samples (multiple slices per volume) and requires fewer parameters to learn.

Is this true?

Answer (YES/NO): NO